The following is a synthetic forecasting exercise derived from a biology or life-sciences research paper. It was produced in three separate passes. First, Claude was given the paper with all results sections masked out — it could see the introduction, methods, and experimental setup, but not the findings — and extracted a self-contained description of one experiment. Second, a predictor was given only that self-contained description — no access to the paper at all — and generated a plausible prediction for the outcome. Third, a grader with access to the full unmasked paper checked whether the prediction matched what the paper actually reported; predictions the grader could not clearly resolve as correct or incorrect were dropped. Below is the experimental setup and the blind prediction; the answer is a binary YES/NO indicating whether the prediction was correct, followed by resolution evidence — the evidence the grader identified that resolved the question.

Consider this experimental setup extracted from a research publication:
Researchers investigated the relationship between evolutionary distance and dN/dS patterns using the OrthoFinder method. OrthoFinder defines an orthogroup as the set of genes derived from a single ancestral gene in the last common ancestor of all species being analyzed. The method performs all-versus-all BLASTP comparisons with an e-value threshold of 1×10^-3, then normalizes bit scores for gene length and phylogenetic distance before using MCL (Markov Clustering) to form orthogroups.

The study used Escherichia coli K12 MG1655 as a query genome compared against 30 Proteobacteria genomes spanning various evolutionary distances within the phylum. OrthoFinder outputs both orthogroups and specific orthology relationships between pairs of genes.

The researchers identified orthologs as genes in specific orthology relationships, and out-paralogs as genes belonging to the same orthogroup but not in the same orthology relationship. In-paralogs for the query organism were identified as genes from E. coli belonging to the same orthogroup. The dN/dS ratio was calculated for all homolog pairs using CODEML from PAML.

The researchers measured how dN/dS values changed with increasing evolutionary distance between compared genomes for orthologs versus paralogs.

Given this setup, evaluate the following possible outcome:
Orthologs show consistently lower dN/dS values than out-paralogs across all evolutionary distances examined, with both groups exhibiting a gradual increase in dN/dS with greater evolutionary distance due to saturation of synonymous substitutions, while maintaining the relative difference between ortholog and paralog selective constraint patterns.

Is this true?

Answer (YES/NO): NO